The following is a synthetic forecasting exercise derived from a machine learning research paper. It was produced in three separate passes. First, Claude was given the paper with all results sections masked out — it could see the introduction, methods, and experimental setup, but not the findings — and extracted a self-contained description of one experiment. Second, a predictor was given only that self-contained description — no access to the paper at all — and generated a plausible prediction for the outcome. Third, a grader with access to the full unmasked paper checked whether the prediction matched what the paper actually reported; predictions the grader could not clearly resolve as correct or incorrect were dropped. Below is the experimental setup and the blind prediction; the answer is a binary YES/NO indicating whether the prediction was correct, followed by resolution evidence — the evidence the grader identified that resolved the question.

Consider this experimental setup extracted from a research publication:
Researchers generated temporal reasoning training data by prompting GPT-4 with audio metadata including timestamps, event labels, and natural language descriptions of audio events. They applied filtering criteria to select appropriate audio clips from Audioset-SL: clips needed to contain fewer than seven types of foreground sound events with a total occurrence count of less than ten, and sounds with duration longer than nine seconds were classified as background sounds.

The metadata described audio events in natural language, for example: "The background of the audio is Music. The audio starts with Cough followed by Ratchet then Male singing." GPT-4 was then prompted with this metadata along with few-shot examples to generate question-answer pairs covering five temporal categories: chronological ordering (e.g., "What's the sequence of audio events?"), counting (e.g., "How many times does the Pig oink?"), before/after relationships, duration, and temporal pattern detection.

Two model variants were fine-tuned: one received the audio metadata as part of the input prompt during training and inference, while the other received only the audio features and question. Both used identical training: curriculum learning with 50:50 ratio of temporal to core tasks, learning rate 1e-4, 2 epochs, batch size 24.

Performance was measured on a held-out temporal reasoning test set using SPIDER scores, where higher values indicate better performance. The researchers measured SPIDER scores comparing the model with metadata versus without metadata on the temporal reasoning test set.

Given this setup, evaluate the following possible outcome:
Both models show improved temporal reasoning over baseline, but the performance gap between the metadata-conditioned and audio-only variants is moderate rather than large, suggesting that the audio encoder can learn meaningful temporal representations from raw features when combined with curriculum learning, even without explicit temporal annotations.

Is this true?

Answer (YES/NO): NO